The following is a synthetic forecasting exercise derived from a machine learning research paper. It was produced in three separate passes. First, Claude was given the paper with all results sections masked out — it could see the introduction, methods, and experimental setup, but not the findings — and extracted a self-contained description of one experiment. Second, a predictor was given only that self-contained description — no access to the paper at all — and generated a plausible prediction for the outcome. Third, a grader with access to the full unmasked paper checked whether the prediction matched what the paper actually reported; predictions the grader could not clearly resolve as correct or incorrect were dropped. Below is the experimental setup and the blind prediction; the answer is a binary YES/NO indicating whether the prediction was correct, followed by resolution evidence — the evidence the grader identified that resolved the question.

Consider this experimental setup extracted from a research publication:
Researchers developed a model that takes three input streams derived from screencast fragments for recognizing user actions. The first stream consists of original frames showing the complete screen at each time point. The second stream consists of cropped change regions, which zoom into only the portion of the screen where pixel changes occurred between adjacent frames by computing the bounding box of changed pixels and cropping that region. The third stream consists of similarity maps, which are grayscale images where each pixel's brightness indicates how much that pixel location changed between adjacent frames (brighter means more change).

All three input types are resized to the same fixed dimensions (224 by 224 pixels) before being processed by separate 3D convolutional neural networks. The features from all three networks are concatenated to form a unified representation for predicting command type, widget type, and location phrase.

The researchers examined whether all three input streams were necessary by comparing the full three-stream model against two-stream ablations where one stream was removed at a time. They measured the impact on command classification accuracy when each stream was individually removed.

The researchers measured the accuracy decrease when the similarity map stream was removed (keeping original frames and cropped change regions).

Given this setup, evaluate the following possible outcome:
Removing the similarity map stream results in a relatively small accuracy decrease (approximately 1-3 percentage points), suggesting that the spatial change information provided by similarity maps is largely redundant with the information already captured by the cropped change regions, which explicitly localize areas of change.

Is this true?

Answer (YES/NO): NO